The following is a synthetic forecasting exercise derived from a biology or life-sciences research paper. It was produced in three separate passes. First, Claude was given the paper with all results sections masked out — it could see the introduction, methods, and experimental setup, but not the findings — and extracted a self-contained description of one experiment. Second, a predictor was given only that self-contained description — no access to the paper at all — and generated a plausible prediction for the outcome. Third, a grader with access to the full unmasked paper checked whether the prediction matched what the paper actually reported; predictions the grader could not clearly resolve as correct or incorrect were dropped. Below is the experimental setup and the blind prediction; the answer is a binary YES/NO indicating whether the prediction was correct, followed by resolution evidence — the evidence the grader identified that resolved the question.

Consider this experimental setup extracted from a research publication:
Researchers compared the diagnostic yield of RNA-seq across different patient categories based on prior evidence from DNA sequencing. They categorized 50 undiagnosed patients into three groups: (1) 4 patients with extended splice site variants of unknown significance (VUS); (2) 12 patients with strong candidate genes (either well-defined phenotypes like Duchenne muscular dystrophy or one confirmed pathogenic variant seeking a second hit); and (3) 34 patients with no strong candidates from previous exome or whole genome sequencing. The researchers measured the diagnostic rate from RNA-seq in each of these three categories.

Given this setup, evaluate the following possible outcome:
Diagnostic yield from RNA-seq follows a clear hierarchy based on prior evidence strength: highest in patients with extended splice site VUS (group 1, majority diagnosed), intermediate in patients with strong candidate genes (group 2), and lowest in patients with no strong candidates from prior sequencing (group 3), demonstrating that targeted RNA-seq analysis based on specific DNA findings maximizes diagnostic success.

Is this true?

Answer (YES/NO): NO